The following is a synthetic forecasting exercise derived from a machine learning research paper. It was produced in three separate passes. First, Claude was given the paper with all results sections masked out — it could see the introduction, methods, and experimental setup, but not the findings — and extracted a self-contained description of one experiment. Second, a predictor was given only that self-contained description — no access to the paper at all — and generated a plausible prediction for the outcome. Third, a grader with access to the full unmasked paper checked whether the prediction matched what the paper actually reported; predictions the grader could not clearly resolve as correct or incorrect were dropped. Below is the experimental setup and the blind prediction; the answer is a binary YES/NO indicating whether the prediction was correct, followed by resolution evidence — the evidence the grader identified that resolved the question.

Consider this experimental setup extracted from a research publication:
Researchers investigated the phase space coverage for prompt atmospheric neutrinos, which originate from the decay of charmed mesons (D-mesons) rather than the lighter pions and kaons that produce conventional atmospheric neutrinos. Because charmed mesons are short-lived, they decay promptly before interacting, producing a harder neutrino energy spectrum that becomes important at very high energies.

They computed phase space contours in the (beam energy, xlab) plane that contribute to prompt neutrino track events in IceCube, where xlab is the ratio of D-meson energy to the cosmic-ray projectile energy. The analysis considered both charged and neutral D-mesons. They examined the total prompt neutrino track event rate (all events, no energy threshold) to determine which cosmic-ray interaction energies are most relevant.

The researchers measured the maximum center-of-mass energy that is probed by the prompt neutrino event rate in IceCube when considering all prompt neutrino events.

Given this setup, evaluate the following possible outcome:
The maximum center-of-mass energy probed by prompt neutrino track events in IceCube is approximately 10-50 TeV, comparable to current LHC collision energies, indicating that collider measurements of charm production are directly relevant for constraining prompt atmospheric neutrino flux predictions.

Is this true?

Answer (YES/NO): NO